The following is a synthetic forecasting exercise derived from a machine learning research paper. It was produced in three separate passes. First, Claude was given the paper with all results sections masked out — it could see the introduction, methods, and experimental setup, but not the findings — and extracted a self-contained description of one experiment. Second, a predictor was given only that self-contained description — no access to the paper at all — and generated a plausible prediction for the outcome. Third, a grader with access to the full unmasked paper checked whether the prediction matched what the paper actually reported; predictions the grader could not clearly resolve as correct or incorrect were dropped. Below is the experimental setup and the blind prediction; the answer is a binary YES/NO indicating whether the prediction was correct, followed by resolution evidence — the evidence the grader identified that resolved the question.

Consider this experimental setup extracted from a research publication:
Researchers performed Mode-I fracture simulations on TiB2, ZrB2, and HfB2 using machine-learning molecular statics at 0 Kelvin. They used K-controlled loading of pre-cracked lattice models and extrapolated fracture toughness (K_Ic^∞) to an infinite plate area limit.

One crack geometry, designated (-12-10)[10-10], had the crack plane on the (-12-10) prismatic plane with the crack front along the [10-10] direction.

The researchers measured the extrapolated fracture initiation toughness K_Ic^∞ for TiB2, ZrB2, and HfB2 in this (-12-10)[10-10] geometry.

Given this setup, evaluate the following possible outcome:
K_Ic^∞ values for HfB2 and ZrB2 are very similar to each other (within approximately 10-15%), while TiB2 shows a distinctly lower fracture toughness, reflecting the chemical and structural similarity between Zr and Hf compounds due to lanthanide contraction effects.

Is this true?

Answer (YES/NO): NO